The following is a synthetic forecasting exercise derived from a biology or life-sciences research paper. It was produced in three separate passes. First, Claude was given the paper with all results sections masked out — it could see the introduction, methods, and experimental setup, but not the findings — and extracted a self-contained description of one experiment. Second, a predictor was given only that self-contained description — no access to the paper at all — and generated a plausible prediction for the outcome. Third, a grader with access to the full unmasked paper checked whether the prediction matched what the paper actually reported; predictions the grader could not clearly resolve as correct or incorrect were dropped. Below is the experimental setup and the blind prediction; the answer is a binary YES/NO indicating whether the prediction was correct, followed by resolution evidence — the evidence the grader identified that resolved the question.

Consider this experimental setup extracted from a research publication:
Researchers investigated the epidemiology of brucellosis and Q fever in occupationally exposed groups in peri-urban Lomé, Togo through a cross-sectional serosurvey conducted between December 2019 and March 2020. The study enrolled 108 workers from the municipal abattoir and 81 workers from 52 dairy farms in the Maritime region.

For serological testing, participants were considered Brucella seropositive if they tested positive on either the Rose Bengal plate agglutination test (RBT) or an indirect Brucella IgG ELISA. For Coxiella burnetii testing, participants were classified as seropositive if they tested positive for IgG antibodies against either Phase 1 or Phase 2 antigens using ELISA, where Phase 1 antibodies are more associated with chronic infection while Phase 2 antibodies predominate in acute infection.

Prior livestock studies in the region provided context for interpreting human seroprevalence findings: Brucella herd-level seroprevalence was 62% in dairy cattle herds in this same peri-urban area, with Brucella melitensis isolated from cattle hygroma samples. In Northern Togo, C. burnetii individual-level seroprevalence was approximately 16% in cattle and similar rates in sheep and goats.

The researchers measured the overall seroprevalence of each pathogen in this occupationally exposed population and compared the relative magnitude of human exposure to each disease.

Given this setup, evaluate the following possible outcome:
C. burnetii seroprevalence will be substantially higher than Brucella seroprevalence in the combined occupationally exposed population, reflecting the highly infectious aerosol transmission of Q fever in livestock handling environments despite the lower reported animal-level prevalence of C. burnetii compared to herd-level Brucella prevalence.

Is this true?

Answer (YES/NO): YES